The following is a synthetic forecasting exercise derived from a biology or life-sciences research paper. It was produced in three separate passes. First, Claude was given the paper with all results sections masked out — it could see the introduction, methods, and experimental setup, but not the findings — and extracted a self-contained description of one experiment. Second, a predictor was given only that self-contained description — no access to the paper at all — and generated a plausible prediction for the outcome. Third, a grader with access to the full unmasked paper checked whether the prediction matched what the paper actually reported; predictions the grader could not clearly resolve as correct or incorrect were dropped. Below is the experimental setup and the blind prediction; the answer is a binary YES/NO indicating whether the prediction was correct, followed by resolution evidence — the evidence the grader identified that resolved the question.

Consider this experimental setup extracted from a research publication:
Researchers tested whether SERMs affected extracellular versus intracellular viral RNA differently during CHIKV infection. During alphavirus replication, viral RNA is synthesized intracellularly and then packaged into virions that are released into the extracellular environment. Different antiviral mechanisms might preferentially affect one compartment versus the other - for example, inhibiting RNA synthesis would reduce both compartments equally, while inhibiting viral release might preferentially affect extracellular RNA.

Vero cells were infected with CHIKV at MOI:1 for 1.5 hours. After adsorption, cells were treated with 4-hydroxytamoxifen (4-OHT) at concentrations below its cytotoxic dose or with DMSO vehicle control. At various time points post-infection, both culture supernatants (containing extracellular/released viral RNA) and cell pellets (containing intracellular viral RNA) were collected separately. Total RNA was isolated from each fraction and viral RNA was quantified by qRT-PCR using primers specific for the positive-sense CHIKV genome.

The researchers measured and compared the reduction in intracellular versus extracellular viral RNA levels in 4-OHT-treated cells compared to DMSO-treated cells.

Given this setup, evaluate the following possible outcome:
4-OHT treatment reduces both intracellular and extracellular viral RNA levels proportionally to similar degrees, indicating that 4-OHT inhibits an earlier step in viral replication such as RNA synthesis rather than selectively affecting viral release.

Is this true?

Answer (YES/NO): NO